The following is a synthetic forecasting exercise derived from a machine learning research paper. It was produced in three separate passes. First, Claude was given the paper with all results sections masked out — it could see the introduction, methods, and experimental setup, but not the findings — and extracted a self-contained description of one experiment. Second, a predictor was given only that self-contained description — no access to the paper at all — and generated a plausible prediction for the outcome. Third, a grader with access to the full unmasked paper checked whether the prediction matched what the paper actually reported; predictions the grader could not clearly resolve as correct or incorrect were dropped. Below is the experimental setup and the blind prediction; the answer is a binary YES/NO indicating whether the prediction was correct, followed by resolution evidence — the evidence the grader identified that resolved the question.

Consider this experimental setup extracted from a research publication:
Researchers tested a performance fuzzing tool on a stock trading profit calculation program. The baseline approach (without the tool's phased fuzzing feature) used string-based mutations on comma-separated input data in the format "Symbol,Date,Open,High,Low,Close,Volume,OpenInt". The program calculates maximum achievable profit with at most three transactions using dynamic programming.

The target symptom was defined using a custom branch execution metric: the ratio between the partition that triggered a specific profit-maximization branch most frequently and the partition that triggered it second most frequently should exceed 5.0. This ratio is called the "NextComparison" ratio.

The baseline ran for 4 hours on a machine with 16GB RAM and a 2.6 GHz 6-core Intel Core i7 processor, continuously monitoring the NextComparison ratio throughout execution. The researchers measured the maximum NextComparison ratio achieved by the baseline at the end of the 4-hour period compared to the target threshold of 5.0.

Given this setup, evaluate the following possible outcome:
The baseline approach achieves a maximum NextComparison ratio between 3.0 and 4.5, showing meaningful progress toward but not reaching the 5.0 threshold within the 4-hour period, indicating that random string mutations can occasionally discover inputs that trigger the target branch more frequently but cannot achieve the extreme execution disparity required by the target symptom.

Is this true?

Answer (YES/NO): NO